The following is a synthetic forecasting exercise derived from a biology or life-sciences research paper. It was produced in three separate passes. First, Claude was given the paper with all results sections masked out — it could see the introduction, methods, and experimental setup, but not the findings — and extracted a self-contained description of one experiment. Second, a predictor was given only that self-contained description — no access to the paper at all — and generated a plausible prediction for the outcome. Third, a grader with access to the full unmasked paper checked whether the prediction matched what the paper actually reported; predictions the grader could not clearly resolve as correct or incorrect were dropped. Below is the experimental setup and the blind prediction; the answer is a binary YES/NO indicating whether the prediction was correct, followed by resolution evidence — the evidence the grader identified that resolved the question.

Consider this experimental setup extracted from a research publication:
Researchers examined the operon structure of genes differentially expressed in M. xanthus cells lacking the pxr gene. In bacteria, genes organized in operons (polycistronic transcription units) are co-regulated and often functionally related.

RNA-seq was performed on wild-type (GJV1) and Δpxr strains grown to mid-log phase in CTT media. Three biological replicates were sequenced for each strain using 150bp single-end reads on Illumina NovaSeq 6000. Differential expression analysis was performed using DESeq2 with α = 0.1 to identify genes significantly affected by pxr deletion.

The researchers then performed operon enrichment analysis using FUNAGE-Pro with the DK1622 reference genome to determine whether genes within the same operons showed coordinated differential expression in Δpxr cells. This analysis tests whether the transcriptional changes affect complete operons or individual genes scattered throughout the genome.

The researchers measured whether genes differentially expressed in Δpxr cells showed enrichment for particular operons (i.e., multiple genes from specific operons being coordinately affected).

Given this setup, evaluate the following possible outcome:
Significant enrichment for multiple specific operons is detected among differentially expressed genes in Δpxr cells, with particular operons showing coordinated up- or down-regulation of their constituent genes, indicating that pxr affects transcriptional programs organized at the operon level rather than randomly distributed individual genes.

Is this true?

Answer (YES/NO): YES